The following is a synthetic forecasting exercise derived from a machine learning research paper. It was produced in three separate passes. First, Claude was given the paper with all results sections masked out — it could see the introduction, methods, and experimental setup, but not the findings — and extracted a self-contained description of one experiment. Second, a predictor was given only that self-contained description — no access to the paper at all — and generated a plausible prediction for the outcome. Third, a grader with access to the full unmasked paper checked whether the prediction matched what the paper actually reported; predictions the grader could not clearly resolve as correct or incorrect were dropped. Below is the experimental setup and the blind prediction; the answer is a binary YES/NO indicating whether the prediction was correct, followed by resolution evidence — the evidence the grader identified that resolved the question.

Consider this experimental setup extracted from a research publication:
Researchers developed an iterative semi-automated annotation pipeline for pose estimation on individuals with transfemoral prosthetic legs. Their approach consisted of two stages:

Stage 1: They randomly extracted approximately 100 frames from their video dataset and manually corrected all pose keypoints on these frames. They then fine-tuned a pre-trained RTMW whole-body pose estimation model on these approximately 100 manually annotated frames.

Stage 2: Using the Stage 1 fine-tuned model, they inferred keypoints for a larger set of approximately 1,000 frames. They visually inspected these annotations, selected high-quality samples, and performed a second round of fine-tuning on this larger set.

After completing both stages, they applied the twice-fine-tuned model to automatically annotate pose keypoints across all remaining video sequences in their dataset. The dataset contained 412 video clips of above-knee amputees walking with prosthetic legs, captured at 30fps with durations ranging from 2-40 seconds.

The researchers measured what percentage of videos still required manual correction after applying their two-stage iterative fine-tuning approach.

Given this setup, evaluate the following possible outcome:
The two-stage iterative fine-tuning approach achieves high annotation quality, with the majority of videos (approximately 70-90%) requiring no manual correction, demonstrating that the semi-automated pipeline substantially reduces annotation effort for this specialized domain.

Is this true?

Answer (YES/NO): YES